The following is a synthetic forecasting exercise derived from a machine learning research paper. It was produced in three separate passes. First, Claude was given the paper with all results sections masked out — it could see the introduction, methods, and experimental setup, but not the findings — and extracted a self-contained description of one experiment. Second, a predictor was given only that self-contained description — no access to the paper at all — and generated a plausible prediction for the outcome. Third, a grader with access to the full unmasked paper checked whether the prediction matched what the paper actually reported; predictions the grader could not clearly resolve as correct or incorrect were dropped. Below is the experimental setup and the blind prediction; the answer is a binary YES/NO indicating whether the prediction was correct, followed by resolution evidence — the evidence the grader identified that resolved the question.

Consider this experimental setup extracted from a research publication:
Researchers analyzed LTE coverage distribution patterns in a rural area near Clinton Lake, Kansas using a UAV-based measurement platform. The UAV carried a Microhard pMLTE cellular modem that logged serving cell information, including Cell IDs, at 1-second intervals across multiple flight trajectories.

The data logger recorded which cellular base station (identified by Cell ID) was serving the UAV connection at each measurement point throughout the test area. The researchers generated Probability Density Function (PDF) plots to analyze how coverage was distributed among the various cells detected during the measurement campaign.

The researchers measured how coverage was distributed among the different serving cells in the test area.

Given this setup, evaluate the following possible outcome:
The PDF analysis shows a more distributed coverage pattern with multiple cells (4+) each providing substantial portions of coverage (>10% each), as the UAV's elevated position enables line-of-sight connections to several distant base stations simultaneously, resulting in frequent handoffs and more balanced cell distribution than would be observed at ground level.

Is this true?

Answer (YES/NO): NO